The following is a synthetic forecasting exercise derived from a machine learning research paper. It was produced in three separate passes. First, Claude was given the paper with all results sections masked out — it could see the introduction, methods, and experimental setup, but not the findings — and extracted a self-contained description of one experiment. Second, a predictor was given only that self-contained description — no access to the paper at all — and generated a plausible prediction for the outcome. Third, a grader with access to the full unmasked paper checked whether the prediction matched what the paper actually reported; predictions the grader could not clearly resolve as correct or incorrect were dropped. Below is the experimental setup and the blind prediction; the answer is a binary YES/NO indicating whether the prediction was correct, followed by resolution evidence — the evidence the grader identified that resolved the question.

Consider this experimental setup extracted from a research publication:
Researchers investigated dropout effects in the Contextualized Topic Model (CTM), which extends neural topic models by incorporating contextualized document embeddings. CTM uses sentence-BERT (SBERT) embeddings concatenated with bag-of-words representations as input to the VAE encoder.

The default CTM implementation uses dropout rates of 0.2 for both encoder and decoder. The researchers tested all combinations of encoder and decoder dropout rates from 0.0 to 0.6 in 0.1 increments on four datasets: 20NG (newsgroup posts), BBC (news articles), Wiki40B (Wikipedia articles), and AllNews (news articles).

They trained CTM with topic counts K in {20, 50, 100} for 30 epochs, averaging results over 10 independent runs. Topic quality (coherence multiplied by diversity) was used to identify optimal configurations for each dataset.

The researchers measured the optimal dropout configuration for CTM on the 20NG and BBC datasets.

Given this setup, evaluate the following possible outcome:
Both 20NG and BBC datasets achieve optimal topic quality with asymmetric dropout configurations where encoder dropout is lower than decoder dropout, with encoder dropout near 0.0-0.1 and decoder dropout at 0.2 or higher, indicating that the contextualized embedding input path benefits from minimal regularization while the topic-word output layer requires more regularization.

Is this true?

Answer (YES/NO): NO